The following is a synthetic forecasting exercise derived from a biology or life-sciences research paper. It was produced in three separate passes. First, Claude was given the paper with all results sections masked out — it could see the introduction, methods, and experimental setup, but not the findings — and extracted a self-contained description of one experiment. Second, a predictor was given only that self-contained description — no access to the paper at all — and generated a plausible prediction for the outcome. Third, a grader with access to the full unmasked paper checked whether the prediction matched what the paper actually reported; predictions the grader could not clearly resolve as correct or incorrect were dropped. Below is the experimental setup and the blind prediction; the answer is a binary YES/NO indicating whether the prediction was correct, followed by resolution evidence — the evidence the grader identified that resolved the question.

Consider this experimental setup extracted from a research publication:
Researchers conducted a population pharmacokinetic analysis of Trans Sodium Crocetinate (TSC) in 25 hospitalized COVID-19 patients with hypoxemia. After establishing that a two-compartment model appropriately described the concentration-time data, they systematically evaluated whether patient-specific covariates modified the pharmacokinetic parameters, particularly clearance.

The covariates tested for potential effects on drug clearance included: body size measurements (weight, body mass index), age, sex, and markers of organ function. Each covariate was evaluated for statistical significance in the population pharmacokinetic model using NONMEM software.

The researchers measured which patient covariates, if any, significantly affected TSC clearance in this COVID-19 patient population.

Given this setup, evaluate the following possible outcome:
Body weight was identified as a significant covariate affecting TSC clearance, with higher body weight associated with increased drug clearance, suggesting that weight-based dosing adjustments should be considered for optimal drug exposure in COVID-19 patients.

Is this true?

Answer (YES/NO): NO